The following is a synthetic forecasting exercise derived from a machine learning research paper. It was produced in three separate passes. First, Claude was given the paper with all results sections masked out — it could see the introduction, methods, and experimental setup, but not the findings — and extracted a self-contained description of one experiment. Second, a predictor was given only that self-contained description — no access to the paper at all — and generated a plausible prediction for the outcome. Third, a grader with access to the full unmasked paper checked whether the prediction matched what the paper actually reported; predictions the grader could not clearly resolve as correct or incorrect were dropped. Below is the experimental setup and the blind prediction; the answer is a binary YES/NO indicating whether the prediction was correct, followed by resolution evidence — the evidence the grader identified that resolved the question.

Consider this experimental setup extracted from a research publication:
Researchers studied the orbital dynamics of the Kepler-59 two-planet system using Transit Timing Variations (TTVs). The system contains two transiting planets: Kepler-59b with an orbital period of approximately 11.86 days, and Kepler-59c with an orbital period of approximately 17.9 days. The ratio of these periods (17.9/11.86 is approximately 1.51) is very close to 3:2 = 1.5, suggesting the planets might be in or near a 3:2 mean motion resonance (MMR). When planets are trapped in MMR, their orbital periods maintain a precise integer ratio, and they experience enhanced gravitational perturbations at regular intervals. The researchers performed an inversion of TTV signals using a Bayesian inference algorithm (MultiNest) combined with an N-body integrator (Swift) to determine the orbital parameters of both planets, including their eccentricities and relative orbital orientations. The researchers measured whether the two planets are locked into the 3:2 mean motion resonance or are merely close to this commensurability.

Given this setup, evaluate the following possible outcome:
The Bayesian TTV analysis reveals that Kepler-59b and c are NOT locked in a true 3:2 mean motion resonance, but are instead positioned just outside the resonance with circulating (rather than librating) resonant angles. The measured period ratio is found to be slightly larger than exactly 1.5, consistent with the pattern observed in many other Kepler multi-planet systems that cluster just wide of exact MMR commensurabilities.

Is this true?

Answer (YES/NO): YES